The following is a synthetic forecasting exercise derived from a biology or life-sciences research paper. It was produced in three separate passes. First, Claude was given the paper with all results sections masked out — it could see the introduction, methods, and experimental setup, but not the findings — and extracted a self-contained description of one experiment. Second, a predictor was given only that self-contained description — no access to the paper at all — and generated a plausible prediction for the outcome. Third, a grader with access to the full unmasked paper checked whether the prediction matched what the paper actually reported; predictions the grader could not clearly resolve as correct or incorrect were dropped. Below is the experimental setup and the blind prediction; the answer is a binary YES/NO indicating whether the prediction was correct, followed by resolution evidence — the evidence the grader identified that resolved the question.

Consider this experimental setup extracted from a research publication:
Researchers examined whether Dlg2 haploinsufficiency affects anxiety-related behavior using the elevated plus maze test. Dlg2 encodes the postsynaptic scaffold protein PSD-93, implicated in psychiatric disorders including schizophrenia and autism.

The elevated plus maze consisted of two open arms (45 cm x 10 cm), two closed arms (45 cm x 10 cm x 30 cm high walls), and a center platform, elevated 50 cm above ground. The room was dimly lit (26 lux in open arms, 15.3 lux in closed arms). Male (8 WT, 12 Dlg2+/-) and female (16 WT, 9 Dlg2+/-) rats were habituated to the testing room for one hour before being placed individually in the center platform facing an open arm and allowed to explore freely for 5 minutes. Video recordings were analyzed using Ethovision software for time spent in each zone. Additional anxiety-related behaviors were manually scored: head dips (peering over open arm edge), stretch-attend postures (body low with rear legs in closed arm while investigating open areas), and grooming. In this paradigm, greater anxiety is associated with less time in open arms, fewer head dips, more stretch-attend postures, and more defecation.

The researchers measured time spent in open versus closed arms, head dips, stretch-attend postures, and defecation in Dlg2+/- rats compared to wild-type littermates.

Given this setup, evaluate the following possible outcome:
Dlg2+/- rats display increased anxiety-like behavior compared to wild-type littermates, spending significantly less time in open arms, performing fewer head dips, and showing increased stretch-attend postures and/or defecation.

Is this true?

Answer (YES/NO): NO